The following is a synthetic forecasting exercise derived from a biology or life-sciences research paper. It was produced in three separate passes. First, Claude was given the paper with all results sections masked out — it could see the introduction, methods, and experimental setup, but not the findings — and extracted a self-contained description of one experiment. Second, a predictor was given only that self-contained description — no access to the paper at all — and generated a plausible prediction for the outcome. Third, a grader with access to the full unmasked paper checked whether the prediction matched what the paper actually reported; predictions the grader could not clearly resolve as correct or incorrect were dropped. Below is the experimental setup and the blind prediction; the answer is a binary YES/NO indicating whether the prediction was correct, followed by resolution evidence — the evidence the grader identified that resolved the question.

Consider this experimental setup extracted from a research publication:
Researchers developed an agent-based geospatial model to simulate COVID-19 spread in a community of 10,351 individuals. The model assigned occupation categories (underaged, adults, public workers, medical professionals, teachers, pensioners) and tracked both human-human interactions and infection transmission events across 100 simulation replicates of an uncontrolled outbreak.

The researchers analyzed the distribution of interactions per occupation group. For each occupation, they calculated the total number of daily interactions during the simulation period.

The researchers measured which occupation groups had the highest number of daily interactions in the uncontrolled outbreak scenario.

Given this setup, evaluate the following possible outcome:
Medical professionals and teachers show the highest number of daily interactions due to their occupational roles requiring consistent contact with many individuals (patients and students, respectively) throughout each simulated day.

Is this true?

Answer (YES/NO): NO